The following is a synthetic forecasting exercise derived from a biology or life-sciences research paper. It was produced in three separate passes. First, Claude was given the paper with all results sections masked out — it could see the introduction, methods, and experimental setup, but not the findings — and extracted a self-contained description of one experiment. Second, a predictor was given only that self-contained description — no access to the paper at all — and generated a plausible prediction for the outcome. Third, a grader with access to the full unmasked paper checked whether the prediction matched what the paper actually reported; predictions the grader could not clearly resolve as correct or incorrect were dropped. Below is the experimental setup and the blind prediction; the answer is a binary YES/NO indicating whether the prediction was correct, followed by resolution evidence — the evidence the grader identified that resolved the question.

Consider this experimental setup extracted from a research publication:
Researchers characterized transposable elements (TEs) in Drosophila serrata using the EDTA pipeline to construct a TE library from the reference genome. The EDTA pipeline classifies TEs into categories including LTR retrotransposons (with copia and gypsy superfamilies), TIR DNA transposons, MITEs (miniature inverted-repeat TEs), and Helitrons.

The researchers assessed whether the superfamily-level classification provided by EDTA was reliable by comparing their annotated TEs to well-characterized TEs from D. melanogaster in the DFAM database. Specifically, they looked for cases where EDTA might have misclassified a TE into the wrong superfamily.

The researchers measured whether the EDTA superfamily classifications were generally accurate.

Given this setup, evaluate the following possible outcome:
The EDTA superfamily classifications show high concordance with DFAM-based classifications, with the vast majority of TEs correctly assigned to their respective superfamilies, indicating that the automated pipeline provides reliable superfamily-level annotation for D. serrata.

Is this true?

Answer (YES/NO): YES